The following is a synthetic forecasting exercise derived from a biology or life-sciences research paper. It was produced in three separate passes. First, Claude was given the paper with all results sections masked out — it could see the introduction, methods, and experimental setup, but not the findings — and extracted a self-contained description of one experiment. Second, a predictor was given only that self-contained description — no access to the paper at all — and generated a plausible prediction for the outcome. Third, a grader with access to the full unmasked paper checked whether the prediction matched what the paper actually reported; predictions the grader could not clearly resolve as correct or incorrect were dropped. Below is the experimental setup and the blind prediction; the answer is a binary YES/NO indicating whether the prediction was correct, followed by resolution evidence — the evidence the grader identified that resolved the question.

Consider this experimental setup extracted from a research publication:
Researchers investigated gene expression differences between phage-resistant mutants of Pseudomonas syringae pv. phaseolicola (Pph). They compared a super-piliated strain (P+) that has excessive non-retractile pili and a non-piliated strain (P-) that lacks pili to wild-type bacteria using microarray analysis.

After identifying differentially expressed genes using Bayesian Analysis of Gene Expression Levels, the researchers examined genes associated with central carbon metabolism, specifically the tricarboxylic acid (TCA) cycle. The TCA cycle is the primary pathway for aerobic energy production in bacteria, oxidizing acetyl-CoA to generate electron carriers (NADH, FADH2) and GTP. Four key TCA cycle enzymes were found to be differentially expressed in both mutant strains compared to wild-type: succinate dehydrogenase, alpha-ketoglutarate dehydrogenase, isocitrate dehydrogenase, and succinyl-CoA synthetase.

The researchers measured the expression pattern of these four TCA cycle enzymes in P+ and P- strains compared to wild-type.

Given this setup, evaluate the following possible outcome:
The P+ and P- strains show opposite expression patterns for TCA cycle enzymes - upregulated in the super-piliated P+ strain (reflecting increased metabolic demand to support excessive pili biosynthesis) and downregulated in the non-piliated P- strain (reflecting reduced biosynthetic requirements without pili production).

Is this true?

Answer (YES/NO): NO